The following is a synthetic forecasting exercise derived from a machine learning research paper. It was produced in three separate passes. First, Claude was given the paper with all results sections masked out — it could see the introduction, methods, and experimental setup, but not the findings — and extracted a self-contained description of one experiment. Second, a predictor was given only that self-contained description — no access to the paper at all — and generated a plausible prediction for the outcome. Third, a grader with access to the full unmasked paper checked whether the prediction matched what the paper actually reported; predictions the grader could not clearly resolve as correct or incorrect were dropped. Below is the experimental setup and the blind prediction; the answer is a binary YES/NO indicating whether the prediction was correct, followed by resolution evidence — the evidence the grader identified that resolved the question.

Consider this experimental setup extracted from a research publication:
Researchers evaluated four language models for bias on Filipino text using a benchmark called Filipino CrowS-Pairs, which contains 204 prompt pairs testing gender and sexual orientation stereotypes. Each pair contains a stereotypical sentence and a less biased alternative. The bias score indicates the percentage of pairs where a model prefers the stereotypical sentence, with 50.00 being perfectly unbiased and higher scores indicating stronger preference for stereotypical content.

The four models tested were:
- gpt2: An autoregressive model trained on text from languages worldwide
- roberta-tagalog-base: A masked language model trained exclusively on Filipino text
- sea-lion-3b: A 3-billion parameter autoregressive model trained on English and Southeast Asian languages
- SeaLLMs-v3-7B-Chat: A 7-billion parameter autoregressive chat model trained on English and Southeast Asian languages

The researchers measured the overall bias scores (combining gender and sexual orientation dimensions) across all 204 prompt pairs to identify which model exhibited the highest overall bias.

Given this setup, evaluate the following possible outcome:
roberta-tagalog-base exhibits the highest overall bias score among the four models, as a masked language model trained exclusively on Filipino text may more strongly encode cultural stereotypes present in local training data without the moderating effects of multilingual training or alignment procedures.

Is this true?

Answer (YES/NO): NO